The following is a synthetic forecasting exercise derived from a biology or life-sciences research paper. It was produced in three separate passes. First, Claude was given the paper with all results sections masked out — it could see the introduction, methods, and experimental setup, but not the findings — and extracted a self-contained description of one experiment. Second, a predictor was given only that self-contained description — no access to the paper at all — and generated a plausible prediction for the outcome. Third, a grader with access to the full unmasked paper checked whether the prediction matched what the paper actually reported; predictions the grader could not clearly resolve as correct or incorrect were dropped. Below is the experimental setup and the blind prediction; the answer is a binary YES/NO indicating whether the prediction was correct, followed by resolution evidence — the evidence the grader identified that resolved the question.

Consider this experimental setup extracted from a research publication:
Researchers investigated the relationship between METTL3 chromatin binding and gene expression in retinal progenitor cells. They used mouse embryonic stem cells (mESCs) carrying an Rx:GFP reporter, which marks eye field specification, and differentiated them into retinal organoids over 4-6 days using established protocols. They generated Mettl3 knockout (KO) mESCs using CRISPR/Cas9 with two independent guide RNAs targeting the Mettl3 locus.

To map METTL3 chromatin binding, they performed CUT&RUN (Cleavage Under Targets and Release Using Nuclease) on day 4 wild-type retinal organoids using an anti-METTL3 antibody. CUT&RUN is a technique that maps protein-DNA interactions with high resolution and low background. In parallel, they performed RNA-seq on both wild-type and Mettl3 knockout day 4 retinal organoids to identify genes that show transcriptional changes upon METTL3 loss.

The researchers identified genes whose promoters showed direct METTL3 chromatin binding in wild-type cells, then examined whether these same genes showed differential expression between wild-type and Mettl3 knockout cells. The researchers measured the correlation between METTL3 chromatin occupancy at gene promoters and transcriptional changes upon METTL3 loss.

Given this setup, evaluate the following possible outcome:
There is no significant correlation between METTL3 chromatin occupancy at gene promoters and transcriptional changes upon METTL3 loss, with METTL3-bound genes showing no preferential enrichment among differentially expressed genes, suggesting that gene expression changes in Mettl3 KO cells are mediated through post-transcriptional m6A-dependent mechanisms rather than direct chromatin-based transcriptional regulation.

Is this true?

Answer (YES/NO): YES